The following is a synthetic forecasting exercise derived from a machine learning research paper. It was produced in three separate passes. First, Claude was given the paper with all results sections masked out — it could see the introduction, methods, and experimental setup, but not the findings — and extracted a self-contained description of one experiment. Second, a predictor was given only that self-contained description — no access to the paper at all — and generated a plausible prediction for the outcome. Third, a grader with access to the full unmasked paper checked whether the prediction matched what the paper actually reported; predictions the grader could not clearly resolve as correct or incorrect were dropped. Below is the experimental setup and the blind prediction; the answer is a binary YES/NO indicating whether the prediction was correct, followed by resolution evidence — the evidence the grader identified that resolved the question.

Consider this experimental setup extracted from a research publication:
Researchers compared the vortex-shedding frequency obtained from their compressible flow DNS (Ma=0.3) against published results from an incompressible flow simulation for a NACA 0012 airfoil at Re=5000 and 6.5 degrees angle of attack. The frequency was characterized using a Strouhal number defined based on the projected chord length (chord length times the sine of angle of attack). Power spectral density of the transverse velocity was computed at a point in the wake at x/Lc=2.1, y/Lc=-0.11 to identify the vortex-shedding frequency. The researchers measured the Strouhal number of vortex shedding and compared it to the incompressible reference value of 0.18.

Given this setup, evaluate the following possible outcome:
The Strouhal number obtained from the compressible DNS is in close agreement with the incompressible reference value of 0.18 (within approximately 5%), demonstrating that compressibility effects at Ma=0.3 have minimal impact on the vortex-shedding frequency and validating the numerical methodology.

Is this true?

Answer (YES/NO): NO